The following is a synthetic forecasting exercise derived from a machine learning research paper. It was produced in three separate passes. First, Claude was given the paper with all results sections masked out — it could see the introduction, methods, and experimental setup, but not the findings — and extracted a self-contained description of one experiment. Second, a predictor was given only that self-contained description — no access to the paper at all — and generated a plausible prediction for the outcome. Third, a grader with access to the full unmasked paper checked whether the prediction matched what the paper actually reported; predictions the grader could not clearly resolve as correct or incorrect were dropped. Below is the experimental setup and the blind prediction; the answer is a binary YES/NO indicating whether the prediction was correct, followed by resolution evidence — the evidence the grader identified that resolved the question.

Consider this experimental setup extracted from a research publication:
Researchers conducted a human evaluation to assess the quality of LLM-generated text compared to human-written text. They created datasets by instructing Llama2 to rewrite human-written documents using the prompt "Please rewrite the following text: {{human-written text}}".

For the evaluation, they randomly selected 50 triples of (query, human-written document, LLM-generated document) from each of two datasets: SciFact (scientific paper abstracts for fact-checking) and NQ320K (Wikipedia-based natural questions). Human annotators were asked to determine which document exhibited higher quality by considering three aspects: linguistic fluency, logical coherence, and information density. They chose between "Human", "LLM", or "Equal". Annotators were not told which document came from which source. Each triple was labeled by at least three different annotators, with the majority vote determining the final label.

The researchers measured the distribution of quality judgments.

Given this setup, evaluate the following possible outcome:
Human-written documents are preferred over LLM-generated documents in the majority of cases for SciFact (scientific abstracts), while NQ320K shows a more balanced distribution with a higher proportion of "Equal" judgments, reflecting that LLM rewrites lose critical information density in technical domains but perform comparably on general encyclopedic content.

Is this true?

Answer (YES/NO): NO